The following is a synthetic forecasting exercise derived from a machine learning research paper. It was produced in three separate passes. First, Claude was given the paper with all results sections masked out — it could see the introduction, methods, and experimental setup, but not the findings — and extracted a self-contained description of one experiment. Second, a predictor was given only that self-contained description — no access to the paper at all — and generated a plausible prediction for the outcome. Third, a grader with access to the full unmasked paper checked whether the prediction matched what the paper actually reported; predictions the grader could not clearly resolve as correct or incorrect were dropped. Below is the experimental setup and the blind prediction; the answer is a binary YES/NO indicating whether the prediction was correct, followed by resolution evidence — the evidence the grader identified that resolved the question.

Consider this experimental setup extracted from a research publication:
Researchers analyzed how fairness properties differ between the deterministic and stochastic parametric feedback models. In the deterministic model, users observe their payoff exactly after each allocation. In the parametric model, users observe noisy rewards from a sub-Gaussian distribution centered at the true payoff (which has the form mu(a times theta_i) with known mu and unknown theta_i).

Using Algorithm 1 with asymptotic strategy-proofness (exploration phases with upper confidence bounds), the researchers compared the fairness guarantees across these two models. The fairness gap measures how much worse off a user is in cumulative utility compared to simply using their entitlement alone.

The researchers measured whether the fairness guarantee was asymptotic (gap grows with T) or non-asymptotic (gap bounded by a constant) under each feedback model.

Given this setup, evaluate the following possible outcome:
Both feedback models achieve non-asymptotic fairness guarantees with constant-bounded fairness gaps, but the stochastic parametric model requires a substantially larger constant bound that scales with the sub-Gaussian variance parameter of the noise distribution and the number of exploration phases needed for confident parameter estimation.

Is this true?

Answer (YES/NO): NO